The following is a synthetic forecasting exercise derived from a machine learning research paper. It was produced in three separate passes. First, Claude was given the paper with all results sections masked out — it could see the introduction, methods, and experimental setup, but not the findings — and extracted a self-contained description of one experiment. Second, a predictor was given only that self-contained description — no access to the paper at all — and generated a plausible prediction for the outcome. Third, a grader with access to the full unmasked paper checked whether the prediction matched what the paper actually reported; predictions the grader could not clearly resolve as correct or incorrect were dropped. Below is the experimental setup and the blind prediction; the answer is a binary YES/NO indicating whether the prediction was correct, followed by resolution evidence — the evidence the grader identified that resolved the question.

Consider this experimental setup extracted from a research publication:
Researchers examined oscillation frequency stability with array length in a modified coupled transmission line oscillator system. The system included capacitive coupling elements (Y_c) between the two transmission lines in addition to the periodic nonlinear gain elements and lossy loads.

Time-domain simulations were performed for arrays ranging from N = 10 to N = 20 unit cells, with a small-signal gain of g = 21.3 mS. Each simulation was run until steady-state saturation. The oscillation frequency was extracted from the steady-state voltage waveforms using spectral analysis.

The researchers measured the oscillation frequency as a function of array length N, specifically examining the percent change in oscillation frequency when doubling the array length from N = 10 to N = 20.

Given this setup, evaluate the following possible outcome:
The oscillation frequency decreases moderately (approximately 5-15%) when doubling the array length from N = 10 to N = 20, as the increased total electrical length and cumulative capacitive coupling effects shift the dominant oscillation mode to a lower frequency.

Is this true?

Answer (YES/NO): NO